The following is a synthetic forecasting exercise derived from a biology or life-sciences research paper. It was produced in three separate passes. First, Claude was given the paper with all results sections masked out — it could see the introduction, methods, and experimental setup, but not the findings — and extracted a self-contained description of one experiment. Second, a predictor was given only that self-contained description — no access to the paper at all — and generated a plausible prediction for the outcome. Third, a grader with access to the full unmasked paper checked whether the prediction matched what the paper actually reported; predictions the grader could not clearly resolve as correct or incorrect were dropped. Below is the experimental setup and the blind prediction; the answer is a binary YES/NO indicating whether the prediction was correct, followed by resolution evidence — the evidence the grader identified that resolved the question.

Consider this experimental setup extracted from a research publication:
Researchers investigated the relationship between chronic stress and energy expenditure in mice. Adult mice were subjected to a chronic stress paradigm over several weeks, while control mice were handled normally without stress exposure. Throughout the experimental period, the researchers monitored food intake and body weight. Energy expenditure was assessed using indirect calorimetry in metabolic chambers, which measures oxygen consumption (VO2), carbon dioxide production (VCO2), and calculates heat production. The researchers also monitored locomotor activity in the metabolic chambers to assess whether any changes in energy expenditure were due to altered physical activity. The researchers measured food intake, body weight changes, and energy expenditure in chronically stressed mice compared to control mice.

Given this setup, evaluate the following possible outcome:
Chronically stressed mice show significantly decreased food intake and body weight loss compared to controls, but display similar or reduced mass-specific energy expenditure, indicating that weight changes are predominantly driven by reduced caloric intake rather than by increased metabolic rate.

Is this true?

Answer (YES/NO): NO